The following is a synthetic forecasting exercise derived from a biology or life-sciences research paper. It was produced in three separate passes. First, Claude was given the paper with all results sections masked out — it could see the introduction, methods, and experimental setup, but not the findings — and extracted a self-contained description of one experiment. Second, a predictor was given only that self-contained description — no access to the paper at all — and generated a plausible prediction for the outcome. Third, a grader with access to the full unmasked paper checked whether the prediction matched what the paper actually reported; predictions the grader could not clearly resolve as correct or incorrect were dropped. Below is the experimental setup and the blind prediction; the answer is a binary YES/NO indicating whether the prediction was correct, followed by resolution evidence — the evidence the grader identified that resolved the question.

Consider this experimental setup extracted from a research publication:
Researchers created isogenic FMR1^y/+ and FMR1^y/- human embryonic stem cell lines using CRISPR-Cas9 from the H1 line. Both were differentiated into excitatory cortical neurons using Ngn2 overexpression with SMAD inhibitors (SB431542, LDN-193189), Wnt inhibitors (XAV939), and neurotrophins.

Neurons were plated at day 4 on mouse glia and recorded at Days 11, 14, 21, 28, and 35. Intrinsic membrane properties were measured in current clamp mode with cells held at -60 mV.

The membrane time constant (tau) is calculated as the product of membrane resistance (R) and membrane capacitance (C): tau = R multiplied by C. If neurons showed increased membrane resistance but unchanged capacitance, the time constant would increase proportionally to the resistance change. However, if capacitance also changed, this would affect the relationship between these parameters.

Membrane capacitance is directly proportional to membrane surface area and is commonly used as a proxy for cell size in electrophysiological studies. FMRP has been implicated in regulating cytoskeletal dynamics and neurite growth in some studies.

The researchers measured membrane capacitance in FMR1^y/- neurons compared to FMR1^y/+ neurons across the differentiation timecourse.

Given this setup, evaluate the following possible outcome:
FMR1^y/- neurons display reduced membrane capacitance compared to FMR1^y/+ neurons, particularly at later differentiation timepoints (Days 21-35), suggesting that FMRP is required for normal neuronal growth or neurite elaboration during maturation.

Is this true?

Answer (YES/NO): NO